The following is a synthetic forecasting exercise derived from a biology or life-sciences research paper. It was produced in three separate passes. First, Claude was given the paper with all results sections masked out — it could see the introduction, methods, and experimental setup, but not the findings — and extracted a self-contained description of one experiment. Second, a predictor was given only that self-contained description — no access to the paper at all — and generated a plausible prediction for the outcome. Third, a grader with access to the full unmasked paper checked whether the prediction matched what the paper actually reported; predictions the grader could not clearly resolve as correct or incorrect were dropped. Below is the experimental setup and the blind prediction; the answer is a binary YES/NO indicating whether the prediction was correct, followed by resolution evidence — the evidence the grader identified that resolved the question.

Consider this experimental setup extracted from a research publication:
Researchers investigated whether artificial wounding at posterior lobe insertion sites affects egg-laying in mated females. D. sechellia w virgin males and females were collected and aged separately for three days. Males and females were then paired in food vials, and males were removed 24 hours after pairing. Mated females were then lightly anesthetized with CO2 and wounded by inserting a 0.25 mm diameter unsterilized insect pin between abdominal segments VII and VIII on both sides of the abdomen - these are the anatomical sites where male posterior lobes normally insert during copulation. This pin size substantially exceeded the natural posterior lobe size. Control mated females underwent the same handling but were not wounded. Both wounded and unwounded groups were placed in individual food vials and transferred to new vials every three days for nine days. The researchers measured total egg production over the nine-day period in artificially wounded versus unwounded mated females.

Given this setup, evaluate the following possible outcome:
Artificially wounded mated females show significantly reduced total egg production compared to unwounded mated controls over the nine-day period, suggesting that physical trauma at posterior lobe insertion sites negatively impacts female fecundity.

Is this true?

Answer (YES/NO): NO